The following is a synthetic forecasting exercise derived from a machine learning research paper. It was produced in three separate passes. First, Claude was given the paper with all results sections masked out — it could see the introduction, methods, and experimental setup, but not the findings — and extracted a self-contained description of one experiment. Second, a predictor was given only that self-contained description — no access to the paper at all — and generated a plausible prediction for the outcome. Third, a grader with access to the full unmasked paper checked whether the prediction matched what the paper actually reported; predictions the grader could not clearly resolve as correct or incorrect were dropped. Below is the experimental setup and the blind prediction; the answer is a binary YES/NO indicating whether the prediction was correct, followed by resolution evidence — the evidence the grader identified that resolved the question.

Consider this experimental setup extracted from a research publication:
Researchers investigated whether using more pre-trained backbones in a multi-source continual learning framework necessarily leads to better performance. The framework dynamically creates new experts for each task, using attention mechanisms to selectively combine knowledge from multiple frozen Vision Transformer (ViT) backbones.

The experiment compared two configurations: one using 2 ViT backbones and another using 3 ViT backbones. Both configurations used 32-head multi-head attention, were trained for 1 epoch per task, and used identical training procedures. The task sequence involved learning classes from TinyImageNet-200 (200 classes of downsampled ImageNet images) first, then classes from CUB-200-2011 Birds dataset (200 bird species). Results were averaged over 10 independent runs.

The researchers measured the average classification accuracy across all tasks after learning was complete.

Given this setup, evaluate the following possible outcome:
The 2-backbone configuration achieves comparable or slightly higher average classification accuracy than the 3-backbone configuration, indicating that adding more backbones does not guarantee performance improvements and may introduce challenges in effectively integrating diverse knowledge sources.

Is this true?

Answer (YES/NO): YES